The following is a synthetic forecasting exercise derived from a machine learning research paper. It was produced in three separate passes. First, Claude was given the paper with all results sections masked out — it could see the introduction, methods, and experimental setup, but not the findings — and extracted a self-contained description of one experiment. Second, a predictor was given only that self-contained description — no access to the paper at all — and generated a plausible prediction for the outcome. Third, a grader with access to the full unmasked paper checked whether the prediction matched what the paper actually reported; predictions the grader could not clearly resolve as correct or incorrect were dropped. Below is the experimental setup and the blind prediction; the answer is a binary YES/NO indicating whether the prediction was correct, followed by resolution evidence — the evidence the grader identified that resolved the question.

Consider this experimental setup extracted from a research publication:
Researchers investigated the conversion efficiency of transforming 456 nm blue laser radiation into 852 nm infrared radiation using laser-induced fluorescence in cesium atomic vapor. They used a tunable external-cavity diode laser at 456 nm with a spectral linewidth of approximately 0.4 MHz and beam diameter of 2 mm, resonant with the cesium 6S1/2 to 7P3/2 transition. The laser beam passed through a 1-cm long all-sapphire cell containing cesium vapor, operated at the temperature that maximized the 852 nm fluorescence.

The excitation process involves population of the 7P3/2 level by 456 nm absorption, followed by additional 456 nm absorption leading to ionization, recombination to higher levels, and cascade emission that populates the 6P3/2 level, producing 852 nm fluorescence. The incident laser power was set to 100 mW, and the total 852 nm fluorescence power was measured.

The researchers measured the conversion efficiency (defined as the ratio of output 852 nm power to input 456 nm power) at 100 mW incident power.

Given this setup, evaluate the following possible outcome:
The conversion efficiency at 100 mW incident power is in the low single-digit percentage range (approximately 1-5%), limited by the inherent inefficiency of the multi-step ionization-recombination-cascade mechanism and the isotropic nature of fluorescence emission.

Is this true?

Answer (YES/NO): YES